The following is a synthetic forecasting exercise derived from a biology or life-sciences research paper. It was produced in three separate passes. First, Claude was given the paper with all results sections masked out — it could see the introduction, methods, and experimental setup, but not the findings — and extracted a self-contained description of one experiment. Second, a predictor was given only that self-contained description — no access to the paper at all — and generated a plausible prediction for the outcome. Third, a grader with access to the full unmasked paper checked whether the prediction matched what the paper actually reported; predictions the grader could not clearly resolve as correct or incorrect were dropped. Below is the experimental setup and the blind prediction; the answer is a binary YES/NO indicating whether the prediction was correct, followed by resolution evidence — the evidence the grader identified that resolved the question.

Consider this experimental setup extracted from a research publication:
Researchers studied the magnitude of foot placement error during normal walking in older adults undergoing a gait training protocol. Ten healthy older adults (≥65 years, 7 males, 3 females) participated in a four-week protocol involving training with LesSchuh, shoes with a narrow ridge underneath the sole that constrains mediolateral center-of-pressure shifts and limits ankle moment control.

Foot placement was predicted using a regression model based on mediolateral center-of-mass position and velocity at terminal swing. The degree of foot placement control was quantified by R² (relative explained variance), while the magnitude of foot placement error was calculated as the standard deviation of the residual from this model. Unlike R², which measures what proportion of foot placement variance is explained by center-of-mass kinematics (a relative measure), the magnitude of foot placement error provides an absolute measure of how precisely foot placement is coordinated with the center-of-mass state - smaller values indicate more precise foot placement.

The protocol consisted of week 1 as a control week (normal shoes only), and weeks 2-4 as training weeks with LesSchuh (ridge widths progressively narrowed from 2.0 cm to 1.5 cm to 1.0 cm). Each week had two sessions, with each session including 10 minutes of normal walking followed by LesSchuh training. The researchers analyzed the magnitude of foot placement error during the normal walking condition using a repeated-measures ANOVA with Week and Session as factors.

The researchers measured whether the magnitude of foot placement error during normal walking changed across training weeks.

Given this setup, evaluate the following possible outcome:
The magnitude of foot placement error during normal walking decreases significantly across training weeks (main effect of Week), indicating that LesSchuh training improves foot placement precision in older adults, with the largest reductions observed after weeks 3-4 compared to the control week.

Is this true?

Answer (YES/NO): YES